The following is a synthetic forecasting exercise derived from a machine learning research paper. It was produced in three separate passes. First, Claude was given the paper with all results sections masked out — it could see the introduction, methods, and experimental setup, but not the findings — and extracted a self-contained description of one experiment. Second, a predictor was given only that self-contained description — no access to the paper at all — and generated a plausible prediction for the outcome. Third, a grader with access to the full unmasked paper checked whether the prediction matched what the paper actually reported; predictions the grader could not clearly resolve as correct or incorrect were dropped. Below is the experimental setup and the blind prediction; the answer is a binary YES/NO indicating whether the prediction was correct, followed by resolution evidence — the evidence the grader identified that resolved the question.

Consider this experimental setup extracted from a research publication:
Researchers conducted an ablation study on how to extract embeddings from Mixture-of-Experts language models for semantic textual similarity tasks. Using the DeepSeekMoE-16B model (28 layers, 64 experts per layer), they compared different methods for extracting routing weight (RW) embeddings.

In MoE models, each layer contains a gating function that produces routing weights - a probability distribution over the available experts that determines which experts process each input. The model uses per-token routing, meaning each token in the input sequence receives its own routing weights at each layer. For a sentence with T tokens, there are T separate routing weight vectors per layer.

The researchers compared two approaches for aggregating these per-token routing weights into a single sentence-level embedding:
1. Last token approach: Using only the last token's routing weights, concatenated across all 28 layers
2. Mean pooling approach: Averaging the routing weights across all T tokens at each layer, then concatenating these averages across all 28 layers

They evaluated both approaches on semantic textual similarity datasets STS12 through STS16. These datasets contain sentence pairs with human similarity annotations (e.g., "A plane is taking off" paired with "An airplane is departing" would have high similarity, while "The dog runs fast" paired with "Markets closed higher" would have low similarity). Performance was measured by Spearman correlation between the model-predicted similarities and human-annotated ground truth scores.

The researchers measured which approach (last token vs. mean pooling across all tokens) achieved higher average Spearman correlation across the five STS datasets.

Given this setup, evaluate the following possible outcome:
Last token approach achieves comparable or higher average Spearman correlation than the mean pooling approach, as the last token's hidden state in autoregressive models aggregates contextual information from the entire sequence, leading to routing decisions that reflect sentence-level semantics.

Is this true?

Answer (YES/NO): YES